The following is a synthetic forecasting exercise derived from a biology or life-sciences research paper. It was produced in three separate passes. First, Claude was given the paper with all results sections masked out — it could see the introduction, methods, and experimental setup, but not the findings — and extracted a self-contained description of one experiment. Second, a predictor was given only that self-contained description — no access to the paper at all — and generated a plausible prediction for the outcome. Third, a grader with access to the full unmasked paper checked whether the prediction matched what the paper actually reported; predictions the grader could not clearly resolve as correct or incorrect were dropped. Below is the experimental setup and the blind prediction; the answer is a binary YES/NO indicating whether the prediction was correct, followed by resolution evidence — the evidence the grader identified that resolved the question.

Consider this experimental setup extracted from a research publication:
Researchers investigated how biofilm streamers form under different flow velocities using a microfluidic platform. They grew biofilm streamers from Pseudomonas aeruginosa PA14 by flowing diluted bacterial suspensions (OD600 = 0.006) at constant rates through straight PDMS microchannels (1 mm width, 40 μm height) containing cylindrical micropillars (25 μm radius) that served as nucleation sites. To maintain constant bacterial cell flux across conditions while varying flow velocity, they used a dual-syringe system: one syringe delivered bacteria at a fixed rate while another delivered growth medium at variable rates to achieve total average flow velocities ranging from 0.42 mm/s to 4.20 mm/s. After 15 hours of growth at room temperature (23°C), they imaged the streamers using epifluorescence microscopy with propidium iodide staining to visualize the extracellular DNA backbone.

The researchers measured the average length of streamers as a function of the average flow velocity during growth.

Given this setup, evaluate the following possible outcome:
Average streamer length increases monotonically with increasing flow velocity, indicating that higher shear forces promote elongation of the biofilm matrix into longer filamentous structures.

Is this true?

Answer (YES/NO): NO